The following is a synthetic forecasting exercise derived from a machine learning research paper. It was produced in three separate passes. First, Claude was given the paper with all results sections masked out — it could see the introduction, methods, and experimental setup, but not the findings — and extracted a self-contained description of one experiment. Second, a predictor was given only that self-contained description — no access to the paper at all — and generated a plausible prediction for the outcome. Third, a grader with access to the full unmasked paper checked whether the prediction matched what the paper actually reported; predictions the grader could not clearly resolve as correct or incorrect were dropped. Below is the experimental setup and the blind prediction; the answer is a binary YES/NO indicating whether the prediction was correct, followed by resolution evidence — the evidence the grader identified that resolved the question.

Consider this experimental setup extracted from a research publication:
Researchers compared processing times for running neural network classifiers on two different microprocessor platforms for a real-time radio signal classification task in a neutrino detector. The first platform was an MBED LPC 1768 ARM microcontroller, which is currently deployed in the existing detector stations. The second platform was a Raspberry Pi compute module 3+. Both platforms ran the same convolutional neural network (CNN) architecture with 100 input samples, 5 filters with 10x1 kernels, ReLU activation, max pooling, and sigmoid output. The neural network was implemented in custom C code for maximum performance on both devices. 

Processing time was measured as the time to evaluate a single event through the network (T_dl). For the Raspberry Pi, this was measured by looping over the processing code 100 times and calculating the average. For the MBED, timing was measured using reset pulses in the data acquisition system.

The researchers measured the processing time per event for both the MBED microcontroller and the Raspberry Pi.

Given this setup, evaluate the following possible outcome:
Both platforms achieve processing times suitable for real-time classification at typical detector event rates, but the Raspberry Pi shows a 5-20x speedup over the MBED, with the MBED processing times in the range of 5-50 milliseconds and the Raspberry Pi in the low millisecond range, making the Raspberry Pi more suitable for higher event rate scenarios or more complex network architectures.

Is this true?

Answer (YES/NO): NO